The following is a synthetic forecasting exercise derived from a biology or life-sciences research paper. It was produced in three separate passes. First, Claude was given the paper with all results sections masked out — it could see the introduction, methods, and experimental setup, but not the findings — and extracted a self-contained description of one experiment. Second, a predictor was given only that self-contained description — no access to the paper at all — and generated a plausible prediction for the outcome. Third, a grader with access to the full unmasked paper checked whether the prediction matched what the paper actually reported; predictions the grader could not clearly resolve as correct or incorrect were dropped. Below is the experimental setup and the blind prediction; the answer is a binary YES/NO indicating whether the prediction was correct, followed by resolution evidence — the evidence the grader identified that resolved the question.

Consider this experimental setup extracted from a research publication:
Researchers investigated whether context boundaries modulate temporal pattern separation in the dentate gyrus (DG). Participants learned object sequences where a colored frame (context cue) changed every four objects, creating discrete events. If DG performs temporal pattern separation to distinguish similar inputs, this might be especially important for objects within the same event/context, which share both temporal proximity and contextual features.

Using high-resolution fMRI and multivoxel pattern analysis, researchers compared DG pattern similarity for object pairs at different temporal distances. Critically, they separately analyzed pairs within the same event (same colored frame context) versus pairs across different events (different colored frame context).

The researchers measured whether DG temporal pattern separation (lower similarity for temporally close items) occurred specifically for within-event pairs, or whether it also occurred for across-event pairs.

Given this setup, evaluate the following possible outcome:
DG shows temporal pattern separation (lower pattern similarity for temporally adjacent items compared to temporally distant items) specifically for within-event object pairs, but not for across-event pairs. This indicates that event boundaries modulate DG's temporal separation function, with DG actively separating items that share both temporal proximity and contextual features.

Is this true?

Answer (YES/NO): YES